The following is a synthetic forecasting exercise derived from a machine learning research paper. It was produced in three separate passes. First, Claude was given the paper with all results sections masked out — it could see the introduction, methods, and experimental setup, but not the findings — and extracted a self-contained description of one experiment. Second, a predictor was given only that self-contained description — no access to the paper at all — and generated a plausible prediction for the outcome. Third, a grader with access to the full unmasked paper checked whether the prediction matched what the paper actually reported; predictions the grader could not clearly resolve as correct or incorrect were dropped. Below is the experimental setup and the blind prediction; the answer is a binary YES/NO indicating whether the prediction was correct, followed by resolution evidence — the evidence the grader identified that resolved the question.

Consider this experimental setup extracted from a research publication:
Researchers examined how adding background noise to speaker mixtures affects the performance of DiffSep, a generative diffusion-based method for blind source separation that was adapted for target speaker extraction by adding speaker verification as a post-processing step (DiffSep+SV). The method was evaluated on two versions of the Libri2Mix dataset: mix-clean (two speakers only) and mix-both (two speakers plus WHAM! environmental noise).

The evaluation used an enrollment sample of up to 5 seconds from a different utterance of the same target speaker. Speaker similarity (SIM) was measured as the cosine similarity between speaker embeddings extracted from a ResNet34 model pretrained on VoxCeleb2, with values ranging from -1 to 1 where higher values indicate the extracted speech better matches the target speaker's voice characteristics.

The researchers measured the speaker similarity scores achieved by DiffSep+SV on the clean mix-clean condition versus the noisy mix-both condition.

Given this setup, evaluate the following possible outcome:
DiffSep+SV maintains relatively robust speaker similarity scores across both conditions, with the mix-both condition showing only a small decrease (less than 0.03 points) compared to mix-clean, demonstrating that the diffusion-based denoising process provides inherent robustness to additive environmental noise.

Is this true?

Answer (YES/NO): NO